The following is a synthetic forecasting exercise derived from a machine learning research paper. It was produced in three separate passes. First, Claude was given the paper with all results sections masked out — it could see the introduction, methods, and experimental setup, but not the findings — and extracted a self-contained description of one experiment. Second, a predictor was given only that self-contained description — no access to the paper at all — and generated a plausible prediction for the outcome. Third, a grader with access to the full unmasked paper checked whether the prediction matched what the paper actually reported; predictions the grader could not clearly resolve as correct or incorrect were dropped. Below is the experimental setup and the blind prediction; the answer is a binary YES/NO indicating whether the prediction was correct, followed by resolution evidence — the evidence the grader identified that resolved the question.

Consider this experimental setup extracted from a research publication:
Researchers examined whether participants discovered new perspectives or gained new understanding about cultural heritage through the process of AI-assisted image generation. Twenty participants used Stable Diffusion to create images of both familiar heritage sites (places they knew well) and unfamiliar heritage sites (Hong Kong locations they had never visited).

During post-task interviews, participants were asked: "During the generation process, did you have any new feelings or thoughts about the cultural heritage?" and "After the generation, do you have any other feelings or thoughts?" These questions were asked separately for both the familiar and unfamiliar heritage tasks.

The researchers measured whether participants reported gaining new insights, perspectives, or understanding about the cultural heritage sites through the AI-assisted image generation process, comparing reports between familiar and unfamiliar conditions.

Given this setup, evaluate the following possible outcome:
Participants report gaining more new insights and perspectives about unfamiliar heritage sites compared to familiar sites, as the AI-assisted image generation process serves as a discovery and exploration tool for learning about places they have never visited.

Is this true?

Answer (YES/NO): NO